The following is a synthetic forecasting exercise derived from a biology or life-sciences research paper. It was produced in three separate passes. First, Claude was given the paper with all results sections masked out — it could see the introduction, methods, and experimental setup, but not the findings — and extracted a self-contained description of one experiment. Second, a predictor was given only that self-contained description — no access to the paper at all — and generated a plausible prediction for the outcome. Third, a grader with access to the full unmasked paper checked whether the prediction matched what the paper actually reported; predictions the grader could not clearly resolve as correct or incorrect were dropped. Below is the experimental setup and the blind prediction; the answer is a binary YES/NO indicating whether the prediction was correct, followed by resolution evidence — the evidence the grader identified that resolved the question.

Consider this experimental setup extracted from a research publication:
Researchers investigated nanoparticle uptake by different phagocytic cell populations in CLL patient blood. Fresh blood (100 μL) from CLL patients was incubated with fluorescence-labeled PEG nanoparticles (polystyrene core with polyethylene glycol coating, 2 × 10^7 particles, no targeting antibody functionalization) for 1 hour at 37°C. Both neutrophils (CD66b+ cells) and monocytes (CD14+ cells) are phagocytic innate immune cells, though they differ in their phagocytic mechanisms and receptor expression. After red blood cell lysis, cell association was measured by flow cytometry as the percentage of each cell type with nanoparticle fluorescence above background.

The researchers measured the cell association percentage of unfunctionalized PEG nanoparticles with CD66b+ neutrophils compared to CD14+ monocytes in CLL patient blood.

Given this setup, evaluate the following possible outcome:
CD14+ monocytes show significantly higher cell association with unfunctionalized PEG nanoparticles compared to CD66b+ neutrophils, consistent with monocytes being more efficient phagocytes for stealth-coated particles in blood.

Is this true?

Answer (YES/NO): NO